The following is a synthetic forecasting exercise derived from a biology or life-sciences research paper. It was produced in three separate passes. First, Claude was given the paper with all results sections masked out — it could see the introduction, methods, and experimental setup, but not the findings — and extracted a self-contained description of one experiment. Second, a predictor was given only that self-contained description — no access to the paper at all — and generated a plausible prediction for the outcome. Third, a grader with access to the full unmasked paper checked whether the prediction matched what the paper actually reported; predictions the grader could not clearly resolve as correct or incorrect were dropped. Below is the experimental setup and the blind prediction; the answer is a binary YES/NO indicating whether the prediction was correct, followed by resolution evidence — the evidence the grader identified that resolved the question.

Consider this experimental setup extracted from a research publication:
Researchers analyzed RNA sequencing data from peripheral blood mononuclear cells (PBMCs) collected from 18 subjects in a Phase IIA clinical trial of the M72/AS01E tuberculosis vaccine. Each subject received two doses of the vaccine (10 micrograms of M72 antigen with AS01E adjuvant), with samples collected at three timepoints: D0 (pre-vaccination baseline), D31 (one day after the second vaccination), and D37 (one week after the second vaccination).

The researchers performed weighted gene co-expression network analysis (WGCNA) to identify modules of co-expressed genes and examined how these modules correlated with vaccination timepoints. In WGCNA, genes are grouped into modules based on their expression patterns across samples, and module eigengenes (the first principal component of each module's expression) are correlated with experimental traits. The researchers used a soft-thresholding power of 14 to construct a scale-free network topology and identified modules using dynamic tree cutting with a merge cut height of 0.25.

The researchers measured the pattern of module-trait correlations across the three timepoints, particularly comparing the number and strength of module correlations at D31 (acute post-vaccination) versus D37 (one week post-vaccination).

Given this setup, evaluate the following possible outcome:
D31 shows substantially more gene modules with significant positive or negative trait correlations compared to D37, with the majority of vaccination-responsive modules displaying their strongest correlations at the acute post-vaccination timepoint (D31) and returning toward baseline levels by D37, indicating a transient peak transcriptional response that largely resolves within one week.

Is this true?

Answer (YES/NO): YES